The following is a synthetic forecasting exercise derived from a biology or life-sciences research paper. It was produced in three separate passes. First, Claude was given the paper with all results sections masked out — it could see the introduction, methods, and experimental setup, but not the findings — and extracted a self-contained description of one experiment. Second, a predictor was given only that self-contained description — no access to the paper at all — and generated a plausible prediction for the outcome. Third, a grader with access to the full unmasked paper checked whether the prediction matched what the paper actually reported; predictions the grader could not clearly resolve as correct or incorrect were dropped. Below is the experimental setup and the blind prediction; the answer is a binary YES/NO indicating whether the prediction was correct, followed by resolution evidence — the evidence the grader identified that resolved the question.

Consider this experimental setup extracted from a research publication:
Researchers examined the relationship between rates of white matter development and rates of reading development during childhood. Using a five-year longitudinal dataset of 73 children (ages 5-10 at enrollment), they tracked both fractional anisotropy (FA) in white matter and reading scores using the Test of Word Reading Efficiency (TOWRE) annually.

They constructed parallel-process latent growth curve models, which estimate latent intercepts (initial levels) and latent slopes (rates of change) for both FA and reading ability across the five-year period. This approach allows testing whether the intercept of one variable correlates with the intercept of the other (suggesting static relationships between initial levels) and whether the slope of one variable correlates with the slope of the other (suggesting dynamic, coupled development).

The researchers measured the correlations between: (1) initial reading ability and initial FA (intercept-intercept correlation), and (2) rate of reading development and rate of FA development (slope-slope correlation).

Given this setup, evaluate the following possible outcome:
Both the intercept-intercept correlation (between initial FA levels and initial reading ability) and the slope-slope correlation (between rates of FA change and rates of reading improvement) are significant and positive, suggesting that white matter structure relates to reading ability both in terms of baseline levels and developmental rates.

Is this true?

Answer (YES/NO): NO